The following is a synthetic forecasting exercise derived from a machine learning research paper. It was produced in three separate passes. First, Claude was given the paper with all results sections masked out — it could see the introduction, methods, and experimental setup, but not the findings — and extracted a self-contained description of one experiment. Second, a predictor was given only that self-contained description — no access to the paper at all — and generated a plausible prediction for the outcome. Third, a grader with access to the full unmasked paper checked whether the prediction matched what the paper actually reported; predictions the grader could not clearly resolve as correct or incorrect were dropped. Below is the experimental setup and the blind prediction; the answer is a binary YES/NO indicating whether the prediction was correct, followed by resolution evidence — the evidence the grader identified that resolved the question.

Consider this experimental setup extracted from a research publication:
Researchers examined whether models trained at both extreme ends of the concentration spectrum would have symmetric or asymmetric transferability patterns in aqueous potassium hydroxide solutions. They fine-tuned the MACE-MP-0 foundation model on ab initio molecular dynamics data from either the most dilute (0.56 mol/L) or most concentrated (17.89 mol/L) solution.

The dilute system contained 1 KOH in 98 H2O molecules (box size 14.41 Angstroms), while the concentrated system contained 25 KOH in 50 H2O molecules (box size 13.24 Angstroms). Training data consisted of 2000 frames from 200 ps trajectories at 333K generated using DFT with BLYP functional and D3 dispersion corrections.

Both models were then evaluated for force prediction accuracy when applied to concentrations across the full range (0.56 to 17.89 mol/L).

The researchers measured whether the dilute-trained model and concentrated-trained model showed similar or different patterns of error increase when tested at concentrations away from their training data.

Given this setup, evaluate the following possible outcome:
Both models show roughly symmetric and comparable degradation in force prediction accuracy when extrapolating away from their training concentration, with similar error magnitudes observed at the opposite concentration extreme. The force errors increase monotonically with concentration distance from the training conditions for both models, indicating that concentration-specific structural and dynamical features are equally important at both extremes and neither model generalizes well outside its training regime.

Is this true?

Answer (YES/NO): NO